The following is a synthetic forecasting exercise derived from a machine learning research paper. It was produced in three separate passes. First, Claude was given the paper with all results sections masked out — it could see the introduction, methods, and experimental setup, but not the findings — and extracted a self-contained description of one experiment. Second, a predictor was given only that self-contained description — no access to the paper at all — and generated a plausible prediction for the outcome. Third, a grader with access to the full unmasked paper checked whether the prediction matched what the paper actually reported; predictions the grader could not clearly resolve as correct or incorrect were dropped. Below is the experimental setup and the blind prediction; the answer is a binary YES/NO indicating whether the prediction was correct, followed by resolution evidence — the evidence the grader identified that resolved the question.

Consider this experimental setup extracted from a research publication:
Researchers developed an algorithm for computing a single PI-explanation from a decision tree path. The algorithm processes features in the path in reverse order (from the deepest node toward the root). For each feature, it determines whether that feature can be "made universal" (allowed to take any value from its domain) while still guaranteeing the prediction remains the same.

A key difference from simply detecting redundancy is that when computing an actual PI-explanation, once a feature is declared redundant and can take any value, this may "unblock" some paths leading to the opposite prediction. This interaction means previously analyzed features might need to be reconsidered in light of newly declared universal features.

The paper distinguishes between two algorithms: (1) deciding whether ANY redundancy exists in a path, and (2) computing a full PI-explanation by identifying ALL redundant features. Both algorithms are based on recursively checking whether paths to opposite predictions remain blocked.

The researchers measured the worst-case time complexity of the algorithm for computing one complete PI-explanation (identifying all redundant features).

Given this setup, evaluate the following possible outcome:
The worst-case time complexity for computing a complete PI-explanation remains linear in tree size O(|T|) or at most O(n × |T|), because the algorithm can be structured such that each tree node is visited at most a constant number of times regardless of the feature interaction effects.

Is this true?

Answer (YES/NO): NO